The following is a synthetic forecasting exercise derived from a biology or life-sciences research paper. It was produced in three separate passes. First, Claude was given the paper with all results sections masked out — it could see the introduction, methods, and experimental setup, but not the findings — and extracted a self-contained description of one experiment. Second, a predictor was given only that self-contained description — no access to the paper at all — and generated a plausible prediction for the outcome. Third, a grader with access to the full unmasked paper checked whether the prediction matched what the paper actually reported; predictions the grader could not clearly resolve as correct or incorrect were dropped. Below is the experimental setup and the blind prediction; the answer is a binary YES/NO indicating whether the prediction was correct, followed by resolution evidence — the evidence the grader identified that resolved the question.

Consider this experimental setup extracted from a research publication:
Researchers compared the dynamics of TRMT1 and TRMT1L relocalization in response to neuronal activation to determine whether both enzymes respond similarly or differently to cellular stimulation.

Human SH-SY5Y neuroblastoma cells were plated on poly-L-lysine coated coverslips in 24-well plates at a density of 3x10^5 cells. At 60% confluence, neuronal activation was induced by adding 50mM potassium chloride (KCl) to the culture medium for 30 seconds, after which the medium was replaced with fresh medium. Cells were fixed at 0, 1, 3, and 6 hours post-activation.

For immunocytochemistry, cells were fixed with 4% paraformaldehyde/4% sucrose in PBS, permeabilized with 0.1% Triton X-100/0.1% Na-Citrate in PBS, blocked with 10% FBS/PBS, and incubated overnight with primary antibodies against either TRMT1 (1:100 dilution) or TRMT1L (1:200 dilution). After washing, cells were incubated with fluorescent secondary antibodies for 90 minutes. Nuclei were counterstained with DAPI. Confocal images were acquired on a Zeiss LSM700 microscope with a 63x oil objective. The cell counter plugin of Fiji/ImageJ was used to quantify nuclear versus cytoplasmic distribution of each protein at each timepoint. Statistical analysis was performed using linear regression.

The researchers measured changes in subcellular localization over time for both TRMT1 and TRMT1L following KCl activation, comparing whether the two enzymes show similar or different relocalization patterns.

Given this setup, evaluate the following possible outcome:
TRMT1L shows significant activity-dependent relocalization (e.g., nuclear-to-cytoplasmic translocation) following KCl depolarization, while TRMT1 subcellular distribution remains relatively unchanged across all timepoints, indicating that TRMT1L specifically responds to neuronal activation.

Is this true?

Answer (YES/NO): NO